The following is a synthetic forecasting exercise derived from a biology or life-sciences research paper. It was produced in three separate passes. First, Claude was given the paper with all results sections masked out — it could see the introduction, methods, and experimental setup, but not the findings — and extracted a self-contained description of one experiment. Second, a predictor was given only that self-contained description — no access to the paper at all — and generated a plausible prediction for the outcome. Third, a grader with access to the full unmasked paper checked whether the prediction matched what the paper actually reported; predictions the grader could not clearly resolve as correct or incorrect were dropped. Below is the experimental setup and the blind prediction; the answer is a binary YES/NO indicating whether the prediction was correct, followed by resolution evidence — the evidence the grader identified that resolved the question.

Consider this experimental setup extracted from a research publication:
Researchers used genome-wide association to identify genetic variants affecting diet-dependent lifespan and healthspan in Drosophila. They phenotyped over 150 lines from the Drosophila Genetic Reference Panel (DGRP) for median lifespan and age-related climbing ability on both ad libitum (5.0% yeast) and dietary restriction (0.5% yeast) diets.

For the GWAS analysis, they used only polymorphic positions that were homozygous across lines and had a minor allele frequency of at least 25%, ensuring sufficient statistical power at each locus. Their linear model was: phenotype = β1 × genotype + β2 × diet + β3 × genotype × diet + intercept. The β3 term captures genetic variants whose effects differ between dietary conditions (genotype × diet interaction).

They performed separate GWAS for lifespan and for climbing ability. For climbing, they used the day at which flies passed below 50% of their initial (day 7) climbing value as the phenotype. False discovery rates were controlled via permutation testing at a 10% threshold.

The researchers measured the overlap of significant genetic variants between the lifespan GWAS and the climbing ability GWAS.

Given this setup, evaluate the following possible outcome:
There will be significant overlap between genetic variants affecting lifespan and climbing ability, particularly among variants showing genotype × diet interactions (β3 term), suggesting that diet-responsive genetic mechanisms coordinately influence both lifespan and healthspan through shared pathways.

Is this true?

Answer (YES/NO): NO